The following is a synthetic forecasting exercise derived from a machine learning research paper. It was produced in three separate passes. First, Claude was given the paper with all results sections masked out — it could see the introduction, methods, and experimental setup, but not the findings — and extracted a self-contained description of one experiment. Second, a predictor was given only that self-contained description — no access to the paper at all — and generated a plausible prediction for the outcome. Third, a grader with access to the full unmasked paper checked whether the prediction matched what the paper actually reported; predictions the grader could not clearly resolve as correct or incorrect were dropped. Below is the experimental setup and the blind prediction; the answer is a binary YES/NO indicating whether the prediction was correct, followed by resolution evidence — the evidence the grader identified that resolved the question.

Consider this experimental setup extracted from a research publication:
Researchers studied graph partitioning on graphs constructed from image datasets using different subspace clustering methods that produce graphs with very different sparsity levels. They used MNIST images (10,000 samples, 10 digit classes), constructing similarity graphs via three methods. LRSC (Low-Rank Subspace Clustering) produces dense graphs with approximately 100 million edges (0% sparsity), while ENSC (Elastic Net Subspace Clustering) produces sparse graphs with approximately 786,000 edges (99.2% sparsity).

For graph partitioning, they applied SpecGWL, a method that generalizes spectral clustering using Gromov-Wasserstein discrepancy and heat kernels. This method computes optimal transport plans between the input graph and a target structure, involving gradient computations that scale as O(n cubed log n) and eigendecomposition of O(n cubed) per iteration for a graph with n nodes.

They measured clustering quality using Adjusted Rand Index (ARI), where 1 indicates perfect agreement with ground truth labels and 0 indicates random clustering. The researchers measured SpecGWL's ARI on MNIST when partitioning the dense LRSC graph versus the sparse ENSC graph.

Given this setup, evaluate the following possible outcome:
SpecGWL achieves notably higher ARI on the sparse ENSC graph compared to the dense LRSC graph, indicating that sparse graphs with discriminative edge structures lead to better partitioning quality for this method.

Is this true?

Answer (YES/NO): YES